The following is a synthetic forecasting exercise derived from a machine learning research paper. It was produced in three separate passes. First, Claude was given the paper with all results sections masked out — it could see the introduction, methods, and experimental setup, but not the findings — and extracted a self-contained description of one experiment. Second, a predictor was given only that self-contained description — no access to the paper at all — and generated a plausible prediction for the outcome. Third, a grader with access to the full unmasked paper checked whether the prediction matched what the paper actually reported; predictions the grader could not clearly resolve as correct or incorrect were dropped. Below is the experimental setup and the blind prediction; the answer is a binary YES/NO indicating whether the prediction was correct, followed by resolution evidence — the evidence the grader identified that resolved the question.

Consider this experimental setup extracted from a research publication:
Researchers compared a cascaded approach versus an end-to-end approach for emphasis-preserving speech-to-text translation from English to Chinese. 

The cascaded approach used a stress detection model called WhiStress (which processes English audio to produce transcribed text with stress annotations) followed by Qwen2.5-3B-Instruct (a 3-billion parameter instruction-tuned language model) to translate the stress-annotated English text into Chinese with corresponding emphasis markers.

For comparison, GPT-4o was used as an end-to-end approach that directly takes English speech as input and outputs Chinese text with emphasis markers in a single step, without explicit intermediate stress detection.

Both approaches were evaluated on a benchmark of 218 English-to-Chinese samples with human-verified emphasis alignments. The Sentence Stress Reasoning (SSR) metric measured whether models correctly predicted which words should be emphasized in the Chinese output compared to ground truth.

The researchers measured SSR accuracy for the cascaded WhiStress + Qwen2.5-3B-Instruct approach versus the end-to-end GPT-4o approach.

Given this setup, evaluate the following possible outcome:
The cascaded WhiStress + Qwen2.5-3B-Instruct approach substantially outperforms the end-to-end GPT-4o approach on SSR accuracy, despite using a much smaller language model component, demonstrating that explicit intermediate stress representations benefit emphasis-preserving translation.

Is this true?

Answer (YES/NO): YES